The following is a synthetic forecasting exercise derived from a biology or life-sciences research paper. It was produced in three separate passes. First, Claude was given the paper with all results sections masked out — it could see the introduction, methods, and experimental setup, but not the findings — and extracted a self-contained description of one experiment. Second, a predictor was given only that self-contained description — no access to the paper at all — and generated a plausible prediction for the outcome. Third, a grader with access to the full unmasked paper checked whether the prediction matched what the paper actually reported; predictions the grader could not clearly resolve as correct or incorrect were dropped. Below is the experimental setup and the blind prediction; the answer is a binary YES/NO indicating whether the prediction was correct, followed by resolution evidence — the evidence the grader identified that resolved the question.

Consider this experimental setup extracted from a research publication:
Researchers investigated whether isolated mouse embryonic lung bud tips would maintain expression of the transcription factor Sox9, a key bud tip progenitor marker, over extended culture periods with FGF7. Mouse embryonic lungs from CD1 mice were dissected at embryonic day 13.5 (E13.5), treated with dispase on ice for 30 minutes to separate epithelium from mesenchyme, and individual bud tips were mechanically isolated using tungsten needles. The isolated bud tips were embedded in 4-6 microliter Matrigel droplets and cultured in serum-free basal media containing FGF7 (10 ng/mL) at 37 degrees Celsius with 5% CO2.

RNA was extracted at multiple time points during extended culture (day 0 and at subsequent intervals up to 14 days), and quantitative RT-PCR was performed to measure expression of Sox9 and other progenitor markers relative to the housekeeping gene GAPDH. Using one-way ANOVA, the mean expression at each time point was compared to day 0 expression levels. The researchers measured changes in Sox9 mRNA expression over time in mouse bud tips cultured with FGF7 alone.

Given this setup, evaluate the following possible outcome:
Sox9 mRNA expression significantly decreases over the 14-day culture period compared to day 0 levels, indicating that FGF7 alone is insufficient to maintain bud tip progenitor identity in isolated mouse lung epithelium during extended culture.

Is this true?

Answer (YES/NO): YES